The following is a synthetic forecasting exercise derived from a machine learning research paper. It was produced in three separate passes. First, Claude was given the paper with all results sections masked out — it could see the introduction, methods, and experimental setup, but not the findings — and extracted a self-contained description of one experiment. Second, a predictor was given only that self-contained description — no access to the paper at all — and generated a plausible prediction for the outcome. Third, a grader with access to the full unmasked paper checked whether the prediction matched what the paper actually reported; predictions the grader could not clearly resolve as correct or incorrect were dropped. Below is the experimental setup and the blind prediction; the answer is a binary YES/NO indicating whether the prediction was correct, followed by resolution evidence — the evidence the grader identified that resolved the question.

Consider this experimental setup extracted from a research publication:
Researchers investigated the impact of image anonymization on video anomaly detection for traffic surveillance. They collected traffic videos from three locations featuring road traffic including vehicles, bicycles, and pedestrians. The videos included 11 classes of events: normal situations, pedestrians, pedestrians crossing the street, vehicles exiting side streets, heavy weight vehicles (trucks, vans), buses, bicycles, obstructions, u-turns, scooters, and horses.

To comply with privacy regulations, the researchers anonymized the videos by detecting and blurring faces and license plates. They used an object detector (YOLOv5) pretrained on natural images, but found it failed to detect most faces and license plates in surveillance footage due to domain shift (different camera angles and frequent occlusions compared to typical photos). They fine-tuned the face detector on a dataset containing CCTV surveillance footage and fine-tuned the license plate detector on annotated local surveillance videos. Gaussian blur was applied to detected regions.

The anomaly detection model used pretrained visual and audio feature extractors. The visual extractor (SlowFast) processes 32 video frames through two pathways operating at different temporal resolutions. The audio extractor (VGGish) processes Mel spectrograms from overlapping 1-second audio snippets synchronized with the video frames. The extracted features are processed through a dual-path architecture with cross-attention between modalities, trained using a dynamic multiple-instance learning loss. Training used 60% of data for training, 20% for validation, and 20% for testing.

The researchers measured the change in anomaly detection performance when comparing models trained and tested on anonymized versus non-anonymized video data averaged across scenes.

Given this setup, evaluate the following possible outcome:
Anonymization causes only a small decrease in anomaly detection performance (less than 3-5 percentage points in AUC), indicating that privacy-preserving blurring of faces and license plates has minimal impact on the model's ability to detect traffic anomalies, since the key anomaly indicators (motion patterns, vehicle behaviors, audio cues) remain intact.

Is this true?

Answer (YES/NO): YES